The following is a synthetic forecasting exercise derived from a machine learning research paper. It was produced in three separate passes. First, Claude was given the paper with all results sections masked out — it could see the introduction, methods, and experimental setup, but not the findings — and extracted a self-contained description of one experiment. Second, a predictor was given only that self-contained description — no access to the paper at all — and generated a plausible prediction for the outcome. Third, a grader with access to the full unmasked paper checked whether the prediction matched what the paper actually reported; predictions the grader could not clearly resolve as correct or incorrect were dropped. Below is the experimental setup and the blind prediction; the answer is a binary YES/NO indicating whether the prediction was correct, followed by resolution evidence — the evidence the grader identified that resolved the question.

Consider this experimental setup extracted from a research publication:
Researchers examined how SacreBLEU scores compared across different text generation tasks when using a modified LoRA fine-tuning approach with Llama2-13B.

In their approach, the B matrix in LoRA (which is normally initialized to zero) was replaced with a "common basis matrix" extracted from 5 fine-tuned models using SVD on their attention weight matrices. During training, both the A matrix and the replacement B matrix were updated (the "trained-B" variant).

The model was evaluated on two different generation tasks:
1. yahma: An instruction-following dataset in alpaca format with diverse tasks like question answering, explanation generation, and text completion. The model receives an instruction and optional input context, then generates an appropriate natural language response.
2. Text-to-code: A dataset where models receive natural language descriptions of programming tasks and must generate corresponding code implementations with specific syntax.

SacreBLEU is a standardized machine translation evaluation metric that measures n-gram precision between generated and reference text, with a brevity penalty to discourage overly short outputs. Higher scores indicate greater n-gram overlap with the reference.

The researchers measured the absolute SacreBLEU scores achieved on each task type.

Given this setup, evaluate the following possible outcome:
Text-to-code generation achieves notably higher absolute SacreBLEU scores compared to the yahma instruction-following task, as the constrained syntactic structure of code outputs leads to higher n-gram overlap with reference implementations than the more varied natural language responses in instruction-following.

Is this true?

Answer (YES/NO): YES